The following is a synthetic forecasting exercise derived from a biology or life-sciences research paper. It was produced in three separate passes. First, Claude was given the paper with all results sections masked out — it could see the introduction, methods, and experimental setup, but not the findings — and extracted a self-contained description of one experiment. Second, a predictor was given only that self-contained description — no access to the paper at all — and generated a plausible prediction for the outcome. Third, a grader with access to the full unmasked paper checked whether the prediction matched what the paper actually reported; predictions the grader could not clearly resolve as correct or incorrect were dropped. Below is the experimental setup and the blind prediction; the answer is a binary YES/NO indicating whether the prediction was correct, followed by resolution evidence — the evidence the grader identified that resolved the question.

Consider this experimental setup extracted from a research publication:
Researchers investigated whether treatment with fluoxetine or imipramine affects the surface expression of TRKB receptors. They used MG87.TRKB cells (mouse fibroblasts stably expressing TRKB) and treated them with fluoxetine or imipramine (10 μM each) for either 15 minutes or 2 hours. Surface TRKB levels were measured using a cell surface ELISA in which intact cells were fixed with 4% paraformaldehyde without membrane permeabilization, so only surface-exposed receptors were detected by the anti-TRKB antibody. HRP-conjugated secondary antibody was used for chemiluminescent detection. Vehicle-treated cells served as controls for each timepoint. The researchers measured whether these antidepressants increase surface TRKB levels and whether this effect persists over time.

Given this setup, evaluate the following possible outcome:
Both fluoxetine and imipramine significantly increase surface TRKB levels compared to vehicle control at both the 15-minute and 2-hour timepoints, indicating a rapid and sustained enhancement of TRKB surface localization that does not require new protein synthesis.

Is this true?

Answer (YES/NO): NO